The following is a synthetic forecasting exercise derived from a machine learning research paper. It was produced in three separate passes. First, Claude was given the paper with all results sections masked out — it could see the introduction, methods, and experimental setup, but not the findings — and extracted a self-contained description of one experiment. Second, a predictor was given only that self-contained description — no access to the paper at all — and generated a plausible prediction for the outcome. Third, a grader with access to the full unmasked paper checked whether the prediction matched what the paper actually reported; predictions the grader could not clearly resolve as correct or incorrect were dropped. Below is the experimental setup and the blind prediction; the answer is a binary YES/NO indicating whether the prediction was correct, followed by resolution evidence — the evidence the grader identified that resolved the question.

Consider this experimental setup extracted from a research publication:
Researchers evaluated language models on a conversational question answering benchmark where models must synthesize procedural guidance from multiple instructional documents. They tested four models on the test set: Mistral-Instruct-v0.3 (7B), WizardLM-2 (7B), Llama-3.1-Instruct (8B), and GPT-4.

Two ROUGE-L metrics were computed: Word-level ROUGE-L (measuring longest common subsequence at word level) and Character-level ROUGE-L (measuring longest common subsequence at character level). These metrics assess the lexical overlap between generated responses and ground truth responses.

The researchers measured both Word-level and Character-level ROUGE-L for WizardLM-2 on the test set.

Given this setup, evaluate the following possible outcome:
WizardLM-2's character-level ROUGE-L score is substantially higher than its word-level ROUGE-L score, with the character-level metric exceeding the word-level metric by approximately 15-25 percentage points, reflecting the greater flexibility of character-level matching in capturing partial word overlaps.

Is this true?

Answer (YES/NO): YES